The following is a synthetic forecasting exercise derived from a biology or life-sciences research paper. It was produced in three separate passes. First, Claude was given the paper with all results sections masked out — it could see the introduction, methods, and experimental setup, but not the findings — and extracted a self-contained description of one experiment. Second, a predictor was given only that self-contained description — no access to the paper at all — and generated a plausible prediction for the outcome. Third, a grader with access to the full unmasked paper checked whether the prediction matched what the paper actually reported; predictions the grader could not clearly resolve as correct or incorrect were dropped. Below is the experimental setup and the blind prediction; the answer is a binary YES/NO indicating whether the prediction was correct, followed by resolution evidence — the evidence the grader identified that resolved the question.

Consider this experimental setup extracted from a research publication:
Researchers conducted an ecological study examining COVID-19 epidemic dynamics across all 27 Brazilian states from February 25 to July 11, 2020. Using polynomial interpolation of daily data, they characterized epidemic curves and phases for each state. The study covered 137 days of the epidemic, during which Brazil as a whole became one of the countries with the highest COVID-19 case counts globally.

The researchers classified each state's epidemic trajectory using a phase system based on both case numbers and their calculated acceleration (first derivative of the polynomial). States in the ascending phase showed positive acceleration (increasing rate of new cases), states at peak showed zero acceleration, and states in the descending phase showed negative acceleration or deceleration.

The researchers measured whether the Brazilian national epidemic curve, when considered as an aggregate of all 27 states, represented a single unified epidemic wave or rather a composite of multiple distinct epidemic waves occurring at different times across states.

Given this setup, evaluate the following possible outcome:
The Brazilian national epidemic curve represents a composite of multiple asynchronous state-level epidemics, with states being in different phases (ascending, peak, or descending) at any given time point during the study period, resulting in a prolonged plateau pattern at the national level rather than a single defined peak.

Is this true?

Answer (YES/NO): YES